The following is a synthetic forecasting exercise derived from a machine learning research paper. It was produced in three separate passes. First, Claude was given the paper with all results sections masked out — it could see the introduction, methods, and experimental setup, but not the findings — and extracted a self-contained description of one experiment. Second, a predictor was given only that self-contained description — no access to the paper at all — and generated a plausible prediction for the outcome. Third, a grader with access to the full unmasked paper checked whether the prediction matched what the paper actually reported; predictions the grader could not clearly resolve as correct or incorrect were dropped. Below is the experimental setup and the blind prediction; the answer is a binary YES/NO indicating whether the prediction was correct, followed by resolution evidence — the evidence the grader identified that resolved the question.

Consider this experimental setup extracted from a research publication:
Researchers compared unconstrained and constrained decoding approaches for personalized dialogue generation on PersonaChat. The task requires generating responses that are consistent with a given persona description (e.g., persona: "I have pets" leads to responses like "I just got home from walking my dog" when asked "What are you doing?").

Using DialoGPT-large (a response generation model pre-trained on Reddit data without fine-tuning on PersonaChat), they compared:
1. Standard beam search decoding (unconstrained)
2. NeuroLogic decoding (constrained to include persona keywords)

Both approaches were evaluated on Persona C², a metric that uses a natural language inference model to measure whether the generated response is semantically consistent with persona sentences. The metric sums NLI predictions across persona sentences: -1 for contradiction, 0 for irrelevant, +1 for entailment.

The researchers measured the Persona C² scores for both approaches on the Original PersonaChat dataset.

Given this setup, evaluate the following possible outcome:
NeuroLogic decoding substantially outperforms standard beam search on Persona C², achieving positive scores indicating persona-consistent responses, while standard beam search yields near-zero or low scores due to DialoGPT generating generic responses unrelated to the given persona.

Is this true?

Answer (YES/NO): YES